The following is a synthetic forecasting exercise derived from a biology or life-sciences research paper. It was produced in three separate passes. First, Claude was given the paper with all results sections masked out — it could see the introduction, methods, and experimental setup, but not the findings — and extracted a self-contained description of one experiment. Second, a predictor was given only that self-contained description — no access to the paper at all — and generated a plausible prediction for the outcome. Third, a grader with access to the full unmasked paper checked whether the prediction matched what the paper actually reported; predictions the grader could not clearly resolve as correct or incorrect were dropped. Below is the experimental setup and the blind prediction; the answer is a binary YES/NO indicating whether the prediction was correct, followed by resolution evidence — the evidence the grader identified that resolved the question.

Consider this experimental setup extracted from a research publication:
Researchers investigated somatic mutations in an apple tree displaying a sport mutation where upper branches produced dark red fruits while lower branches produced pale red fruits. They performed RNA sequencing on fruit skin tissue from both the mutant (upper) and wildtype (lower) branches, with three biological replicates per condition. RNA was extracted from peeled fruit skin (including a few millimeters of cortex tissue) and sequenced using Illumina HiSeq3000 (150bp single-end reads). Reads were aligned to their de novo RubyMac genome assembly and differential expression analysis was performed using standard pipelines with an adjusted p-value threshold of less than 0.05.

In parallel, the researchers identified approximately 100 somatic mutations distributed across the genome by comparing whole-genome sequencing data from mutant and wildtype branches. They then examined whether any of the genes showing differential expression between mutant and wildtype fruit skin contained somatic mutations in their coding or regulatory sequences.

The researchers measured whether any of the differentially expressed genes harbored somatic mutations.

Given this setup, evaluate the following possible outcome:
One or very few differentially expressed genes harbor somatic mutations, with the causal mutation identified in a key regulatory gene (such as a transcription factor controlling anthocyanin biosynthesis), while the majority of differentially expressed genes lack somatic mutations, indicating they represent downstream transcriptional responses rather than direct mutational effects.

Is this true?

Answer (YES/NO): NO